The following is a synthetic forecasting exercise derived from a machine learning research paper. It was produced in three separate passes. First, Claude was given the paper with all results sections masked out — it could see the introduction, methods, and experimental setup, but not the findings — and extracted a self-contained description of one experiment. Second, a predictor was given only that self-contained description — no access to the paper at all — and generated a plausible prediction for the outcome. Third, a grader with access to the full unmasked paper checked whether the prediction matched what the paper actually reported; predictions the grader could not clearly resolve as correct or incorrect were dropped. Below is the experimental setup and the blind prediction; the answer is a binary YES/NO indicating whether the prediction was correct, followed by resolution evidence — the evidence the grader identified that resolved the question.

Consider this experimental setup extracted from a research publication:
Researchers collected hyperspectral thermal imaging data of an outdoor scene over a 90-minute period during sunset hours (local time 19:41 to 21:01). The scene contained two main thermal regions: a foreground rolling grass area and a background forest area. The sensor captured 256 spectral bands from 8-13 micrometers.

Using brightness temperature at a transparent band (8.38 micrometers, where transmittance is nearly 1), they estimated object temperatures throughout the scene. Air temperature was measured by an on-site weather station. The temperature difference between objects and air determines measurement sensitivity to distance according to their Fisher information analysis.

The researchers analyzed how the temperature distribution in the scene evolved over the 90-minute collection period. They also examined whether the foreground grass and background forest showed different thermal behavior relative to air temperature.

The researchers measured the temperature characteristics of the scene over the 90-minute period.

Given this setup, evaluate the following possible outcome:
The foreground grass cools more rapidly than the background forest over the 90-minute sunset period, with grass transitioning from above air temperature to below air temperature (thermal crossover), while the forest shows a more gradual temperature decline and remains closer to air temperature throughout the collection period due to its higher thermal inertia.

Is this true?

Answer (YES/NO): NO